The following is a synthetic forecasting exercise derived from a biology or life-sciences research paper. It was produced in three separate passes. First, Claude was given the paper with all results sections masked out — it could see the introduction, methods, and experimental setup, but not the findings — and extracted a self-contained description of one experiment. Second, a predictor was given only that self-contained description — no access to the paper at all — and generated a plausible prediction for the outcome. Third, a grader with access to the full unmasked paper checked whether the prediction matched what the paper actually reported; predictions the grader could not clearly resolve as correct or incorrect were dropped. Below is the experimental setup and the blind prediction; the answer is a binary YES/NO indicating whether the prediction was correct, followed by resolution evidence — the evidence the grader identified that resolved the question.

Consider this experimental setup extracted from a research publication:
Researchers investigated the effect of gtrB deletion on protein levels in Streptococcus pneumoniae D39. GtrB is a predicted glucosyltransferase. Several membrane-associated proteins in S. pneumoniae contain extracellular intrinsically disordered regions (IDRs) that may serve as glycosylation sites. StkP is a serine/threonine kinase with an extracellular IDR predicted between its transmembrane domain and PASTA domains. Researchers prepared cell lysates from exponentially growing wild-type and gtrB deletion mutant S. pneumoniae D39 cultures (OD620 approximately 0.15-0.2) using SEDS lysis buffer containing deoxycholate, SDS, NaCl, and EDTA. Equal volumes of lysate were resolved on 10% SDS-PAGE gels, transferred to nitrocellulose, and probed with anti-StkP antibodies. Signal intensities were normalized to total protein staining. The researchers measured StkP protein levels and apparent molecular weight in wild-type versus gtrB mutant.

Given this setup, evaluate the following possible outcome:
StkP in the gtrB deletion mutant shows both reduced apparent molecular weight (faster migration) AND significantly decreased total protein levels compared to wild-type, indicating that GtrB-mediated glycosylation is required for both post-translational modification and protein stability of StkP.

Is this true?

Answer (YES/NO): NO